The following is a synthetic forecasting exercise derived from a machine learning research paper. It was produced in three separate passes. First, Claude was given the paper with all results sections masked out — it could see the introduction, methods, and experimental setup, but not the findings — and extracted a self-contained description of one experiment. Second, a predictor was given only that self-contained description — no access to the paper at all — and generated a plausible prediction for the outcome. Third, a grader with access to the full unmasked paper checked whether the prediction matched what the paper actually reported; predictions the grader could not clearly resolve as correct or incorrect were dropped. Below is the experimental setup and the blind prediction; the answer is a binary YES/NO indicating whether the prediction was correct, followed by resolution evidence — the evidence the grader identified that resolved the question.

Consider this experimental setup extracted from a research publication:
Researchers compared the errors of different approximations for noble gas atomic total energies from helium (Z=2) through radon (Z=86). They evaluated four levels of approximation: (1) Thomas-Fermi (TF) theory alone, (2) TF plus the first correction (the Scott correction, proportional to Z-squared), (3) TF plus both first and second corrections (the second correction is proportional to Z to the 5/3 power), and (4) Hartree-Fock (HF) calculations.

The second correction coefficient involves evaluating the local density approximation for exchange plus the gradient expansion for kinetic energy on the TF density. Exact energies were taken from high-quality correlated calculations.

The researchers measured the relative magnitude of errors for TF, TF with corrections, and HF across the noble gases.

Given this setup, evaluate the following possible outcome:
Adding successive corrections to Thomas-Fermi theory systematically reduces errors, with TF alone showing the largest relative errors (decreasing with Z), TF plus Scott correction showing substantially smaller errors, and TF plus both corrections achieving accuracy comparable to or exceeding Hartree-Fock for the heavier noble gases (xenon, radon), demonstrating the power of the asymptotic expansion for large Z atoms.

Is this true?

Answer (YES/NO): NO